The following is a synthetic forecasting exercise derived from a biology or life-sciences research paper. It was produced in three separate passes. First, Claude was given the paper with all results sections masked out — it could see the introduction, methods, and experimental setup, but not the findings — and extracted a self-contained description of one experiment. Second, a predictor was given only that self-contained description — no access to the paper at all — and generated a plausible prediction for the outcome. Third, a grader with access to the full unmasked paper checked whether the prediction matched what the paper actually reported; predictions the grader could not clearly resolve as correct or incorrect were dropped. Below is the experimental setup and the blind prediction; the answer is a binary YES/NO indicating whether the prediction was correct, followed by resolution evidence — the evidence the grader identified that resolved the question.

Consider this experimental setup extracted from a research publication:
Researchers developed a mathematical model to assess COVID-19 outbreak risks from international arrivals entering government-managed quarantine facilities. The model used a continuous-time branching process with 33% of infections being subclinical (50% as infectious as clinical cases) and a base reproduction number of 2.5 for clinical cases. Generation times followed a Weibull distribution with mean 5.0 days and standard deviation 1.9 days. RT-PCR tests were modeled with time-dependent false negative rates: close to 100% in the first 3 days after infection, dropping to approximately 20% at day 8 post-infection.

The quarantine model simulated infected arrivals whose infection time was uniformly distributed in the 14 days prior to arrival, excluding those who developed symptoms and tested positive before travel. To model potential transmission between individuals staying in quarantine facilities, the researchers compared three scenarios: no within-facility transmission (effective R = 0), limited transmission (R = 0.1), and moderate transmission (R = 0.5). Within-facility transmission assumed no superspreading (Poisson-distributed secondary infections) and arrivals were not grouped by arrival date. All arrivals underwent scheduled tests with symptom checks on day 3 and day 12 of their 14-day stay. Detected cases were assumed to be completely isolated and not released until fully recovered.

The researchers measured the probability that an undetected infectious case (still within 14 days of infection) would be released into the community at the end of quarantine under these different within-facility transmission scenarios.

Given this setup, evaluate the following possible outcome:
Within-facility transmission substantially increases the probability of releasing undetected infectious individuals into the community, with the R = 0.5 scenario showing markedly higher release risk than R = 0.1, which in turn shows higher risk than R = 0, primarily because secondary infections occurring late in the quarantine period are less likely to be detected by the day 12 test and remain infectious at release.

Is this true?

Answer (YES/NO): YES